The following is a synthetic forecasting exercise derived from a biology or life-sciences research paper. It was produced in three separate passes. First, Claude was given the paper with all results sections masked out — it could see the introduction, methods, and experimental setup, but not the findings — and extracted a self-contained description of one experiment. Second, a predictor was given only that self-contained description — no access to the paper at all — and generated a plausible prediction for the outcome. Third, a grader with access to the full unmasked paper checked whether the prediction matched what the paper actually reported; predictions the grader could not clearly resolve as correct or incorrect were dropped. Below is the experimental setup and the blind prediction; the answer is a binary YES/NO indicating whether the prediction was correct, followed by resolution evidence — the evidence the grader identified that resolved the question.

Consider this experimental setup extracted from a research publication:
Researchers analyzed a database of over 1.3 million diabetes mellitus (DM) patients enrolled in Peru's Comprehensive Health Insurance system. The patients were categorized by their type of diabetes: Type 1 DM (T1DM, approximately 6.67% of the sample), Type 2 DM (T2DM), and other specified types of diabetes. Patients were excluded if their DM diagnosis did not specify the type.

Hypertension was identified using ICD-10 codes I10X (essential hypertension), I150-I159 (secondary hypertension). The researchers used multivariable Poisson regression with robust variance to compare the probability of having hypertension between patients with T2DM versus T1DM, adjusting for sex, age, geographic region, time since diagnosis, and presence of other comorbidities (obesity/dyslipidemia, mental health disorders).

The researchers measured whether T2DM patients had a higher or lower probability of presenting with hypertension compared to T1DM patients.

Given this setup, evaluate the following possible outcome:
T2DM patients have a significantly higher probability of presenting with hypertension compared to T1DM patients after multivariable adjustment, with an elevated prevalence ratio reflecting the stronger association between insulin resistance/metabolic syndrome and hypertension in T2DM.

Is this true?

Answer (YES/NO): NO